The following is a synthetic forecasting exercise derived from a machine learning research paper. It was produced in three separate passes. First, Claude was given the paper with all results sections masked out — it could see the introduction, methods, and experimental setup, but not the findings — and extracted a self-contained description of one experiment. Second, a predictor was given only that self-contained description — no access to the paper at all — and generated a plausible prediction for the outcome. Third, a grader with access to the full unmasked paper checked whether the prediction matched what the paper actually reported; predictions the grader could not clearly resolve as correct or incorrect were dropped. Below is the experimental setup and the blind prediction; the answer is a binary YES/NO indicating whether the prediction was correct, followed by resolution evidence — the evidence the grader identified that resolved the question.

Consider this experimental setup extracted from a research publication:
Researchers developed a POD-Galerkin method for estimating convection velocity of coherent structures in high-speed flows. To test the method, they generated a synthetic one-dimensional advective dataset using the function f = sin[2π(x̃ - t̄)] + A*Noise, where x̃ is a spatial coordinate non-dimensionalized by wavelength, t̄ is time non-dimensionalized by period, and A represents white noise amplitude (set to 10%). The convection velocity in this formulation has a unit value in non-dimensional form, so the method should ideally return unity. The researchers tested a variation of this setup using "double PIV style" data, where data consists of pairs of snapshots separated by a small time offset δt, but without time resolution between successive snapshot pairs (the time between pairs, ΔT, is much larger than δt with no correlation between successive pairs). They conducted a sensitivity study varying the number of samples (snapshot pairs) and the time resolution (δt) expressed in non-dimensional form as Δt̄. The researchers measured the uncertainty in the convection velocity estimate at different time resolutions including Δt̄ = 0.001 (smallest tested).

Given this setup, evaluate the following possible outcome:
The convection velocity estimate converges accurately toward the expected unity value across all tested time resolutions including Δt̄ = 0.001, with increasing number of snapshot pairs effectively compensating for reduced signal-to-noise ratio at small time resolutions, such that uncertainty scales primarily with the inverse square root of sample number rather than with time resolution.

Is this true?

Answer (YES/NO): NO